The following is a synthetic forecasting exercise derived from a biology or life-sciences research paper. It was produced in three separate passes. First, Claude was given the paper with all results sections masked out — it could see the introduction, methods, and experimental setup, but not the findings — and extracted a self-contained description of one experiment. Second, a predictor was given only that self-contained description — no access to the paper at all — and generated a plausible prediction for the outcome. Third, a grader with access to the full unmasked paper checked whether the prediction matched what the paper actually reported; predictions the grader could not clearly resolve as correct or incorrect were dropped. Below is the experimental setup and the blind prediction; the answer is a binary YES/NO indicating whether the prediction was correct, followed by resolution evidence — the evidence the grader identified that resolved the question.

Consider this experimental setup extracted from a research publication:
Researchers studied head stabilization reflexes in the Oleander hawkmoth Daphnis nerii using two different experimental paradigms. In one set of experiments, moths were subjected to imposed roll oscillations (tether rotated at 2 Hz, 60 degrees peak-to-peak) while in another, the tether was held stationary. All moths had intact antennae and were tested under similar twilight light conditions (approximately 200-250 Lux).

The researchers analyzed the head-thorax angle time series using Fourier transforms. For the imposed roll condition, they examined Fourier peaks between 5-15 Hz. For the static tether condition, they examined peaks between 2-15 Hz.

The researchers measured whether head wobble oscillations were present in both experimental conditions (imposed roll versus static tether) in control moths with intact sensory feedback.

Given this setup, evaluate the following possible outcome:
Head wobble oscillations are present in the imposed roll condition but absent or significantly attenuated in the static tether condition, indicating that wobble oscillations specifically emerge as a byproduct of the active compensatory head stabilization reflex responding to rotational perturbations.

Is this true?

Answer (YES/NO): NO